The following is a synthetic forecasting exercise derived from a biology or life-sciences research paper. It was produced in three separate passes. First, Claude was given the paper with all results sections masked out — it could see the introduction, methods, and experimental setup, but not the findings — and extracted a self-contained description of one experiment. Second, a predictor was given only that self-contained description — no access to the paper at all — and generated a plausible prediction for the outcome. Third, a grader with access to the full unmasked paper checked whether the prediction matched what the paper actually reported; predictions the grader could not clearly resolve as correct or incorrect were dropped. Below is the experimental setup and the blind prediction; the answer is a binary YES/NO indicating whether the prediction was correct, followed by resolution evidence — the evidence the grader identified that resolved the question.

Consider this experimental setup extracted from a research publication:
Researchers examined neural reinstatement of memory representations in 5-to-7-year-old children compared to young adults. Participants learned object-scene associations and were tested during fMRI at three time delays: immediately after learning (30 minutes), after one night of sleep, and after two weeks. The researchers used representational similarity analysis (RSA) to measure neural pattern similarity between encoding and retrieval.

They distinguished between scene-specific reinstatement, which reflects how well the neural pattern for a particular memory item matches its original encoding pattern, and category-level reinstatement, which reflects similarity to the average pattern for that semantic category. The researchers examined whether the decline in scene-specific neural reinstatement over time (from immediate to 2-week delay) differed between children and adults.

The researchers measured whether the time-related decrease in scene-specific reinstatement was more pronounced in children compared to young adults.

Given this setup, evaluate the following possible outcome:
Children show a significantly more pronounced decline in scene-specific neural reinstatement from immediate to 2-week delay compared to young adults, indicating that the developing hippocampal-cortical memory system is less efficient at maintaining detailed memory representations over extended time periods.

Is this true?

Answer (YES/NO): NO